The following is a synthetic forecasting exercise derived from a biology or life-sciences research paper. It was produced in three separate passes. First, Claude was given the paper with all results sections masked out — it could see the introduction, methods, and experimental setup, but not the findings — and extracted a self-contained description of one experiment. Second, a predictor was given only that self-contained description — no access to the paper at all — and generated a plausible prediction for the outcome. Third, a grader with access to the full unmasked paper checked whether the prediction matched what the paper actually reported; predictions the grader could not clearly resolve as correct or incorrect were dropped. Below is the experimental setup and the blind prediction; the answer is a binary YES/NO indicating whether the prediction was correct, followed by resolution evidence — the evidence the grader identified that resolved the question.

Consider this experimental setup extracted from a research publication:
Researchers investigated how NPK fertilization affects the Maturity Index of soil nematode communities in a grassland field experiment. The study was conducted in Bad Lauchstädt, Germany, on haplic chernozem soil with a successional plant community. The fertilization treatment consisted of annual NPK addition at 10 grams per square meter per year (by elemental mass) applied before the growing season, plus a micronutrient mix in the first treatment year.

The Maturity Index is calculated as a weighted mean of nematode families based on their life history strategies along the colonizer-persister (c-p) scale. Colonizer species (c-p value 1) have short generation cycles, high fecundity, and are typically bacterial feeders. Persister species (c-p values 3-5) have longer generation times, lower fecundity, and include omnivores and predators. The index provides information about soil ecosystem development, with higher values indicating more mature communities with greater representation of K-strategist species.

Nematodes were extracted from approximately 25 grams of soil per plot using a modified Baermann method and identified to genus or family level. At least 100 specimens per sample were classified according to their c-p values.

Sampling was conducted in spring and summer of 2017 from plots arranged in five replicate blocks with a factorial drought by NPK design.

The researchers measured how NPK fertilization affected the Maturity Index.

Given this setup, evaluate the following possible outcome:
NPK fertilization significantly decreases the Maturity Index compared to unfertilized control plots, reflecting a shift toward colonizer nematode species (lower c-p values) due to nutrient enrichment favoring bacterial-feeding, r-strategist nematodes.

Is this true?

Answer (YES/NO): YES